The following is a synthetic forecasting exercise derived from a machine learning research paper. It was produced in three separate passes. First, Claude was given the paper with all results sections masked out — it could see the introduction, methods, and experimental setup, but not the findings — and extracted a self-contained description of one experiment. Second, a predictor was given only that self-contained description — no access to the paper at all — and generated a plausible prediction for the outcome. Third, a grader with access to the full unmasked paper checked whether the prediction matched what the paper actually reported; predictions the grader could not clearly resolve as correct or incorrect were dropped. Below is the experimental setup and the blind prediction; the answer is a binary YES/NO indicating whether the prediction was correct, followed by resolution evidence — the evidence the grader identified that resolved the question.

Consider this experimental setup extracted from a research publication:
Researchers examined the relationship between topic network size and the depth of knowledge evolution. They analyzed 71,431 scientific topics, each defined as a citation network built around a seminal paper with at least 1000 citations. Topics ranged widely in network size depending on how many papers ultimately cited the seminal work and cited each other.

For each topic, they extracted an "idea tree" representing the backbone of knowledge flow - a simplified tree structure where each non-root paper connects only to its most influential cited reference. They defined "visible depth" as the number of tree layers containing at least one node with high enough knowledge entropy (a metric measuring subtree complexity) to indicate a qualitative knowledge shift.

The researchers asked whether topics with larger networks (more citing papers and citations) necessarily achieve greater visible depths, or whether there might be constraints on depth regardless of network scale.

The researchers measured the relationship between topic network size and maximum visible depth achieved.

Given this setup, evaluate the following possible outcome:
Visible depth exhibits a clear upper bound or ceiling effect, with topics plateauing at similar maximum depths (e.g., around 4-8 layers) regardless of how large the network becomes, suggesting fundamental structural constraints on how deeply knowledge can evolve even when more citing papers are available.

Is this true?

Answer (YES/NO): YES